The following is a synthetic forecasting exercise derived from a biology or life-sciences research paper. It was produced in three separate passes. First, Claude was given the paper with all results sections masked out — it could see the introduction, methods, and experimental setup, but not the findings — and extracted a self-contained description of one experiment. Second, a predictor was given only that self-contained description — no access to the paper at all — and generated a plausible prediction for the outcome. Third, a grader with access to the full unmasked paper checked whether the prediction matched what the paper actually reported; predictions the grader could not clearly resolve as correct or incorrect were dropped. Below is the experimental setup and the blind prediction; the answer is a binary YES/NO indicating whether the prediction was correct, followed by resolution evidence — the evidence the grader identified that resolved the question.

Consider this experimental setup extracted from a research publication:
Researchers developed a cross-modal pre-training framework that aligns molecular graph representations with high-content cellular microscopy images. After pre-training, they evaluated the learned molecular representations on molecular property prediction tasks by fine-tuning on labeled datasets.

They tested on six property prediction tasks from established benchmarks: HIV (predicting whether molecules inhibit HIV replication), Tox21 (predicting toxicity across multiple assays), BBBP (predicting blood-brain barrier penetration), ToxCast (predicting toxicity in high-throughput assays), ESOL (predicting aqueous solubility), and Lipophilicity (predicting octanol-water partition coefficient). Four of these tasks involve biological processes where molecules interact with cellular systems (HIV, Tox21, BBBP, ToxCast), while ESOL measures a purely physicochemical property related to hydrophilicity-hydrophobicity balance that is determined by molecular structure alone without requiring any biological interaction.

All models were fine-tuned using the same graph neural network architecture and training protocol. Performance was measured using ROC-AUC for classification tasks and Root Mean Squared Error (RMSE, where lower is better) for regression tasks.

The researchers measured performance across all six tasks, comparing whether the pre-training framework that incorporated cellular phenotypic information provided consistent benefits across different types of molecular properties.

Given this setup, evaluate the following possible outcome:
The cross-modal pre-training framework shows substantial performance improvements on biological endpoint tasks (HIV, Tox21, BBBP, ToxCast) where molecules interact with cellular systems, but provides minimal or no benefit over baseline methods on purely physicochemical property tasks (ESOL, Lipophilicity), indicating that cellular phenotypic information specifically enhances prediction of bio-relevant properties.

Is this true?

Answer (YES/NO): NO